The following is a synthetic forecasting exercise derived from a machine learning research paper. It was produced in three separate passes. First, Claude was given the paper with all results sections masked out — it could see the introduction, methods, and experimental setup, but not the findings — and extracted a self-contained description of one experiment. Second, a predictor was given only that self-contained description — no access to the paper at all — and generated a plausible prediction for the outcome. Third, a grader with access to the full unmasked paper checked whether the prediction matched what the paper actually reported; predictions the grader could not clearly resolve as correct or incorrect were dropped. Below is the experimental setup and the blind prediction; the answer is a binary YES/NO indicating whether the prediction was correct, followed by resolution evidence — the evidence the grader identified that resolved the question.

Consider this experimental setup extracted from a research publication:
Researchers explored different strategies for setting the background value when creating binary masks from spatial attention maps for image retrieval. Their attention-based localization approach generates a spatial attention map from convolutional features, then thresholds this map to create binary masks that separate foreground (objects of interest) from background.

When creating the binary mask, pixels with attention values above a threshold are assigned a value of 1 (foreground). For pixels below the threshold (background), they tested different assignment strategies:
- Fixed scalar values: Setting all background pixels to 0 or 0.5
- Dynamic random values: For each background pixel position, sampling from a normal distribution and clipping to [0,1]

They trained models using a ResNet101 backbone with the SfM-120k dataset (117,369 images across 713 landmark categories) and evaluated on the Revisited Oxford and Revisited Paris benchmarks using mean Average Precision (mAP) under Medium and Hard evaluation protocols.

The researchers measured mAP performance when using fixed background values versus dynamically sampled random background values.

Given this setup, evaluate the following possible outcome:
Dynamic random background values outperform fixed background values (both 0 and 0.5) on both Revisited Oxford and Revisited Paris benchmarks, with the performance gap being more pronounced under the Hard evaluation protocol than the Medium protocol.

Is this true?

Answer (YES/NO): YES